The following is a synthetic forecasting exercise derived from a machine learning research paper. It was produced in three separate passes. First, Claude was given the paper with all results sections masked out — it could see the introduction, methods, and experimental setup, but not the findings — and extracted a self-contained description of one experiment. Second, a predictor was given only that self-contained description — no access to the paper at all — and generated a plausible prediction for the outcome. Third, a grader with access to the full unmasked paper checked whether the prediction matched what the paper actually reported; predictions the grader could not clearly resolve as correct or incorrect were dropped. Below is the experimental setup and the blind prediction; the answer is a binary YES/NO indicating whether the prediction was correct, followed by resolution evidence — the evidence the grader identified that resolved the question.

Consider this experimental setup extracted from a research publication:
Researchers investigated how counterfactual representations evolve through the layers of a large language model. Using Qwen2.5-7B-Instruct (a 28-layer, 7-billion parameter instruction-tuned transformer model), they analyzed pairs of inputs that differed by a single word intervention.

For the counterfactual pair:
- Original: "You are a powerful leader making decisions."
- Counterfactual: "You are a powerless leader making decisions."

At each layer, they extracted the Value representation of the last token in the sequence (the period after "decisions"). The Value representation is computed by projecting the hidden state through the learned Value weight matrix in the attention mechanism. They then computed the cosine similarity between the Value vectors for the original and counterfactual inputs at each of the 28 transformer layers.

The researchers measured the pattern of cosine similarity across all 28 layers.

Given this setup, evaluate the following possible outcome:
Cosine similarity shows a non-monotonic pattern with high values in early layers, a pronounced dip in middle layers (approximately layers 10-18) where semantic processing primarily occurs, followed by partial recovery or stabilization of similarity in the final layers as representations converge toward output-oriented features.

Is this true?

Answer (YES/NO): YES